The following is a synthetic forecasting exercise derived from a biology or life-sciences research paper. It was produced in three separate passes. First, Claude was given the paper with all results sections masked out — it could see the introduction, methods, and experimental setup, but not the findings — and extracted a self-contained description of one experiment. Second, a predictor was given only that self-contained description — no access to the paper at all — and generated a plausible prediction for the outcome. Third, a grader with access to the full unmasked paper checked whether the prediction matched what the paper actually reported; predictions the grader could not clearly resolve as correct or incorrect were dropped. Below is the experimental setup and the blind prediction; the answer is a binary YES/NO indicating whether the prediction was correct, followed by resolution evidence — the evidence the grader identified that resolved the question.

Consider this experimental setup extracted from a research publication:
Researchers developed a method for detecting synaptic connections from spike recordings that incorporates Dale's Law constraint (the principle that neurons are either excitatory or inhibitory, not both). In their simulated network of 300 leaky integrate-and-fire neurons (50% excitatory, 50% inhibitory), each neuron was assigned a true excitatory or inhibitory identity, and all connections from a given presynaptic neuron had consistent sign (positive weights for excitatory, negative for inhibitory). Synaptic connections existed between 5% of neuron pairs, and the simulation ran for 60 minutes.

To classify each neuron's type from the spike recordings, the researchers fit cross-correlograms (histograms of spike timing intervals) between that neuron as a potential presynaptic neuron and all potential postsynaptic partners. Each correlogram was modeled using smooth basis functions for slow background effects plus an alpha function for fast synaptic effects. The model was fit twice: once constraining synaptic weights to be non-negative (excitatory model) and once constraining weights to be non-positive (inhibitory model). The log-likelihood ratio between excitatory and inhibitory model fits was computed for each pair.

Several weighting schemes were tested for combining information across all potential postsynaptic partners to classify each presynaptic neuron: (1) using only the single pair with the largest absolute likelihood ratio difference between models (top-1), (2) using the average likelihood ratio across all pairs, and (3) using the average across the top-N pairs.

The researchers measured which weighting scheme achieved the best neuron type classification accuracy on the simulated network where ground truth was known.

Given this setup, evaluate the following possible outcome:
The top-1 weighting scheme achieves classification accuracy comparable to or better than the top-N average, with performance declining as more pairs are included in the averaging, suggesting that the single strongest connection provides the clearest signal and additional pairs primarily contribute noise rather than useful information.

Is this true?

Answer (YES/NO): NO